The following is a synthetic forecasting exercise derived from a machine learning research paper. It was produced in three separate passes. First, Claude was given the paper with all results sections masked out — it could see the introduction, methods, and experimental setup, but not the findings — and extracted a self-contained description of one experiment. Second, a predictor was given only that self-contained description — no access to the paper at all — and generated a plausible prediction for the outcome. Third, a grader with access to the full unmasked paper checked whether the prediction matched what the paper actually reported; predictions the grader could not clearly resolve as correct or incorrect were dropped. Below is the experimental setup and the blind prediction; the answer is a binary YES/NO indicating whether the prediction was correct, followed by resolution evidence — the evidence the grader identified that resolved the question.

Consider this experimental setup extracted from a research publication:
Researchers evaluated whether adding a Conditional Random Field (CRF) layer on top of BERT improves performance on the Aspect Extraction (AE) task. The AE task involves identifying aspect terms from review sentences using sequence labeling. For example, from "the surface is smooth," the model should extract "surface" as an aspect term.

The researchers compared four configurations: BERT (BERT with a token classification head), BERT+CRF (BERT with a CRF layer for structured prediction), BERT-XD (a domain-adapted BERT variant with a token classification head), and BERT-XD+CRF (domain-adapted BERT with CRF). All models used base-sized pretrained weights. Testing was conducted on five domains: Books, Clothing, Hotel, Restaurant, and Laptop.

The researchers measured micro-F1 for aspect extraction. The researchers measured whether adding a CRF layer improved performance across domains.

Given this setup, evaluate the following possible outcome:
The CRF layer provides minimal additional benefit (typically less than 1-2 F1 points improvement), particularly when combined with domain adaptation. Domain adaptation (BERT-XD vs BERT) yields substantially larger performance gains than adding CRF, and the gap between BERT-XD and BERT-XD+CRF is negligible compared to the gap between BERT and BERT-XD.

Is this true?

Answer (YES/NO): NO